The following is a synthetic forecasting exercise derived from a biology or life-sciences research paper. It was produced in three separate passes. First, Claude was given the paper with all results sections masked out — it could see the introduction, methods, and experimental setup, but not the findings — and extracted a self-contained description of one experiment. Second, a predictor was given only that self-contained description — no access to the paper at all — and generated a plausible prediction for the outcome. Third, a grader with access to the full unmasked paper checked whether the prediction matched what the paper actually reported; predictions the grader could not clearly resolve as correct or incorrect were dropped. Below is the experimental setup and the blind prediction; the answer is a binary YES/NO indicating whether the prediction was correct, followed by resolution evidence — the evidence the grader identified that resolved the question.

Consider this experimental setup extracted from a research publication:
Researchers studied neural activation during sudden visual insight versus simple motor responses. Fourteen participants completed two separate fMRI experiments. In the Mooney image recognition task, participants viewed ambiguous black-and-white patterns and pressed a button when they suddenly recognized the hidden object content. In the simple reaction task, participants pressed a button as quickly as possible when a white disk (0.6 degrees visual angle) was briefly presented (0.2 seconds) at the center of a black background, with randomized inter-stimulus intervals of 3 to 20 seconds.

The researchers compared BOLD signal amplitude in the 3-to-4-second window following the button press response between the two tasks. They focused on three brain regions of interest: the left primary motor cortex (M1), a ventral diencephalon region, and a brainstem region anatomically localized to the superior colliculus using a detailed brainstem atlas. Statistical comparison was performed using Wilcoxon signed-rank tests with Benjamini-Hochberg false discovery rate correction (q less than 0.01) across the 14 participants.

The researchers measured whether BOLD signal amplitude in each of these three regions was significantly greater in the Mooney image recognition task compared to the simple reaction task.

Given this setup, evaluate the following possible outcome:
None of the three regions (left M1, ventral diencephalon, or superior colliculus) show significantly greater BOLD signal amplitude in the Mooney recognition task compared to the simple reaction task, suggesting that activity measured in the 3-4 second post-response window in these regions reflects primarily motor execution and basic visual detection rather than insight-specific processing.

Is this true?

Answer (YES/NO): NO